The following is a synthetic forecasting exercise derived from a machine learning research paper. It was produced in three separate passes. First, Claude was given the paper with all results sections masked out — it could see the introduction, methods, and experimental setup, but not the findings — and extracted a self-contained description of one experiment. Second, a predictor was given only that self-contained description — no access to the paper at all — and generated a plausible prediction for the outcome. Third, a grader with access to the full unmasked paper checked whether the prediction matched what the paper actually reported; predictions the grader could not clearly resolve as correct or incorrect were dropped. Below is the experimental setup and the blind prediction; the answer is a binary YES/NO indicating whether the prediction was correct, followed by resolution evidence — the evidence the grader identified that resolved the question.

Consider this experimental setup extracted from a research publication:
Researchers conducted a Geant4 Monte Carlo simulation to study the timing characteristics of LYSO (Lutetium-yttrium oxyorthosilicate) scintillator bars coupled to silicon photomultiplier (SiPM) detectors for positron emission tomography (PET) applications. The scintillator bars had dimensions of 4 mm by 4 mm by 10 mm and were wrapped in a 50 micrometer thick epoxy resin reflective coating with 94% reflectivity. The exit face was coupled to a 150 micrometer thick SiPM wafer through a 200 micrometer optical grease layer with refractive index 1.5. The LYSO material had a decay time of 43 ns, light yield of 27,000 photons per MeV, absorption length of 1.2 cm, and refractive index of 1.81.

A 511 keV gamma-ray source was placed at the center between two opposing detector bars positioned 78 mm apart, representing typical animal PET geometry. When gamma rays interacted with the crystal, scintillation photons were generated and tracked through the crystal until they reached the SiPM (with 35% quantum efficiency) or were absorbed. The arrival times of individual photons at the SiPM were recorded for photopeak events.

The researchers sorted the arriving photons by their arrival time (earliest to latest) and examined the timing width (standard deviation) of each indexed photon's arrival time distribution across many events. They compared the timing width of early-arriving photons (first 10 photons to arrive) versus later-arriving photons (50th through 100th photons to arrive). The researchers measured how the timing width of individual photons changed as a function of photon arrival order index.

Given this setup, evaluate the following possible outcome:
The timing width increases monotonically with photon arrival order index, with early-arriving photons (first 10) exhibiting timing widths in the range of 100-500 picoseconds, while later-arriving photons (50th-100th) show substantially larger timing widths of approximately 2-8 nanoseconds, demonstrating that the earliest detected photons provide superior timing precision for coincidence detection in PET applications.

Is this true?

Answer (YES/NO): NO